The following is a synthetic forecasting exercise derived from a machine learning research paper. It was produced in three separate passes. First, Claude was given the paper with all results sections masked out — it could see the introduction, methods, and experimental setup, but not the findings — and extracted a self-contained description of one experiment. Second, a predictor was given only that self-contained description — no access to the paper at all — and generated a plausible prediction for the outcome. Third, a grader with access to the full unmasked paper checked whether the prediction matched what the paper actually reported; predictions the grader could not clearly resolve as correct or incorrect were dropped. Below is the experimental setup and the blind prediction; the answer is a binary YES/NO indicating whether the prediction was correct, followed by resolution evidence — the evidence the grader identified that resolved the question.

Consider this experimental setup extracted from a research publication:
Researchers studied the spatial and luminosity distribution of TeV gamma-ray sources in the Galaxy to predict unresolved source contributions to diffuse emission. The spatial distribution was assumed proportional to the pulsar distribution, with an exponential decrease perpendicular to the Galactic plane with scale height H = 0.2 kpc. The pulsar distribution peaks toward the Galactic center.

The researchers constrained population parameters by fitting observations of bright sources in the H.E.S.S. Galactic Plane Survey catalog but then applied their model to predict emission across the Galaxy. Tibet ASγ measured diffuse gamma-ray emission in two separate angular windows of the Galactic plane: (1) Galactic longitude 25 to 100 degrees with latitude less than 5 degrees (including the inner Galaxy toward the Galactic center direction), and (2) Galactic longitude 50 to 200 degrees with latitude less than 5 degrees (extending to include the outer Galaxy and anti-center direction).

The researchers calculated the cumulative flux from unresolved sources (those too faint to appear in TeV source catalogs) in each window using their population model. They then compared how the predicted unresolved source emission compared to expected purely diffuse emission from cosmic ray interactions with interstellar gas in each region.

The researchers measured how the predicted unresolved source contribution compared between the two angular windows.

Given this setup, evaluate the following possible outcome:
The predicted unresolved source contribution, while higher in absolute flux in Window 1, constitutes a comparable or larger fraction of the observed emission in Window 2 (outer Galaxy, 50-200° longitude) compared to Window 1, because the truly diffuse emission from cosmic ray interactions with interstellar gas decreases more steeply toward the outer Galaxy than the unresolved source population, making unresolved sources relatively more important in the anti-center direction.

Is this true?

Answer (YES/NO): NO